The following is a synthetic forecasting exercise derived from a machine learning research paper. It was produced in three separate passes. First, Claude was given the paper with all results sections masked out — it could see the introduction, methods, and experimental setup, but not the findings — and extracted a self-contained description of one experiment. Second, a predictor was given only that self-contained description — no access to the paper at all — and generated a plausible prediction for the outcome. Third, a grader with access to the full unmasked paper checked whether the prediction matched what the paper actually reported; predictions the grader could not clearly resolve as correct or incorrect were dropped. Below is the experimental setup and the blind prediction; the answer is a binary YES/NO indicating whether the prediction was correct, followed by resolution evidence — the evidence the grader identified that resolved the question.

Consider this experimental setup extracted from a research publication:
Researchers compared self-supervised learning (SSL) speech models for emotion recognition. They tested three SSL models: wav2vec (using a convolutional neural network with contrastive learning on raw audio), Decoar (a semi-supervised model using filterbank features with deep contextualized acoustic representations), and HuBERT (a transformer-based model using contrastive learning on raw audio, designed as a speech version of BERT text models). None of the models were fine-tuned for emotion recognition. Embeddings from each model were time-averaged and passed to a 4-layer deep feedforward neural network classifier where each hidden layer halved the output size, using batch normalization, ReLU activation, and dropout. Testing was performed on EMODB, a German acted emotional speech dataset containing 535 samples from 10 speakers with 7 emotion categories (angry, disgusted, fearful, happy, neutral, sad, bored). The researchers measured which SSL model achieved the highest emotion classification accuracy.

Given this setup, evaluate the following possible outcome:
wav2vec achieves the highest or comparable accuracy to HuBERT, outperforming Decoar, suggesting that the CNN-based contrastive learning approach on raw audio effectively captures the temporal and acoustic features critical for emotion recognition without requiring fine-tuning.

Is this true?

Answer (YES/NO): NO